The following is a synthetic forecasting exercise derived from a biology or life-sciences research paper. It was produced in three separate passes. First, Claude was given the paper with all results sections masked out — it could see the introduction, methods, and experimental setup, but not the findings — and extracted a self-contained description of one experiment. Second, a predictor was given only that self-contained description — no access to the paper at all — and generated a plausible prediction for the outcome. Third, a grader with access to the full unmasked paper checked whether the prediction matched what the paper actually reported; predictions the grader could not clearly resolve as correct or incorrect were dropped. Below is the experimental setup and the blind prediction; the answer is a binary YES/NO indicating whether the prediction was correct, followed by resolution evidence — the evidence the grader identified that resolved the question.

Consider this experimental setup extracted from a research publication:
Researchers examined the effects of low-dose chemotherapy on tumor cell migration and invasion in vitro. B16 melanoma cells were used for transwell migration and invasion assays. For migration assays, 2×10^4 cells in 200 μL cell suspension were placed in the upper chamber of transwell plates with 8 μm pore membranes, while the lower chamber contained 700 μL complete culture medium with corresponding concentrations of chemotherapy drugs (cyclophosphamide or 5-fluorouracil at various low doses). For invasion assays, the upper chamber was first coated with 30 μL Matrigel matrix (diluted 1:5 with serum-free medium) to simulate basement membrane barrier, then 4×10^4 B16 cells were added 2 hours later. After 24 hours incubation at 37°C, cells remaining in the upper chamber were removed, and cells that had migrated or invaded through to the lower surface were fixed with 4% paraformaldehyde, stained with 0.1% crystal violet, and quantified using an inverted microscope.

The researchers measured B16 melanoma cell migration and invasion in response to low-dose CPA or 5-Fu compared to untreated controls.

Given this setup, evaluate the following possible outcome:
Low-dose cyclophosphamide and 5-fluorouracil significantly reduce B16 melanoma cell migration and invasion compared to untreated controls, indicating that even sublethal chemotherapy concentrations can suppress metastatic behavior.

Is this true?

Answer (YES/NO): NO